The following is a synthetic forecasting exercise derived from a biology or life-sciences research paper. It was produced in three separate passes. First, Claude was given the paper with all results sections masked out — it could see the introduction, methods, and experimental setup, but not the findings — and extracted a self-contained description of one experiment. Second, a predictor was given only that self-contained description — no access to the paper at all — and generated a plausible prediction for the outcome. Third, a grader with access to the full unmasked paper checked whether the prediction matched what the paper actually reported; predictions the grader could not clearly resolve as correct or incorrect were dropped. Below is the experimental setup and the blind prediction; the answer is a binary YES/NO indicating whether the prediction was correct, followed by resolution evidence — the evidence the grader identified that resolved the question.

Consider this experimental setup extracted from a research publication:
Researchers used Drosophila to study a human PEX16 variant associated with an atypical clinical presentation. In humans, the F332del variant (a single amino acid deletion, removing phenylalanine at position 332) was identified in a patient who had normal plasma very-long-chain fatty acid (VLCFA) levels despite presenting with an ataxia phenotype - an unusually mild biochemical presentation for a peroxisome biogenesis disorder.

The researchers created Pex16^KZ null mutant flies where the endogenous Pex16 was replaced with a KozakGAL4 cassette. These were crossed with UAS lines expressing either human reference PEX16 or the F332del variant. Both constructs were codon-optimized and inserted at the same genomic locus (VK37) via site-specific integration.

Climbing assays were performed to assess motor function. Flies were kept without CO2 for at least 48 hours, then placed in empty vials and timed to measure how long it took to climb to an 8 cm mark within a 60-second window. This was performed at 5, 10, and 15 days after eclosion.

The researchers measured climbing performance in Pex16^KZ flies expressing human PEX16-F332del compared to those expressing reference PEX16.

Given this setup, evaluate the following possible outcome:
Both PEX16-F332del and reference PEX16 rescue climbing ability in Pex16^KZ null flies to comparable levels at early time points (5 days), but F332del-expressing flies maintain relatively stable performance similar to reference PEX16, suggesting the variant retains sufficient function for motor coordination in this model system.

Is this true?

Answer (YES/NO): YES